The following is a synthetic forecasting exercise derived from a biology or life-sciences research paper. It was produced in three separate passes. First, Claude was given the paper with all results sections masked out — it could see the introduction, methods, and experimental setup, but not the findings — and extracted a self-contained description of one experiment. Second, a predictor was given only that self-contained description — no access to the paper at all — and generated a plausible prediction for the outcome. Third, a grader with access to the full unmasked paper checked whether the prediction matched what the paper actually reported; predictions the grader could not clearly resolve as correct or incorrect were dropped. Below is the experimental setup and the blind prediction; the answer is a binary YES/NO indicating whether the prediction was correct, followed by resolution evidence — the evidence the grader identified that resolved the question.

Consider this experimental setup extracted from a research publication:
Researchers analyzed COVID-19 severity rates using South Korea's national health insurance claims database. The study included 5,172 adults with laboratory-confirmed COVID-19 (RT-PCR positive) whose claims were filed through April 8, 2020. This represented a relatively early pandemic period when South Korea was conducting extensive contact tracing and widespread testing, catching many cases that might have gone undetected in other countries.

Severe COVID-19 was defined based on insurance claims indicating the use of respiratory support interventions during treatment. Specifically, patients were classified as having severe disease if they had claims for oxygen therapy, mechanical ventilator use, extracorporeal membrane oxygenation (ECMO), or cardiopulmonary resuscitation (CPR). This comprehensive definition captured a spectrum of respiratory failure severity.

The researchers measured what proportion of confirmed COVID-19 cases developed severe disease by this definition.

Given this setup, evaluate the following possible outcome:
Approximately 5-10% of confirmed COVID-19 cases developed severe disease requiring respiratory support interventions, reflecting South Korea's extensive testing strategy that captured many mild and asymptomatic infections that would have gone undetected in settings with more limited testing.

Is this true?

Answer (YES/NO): YES